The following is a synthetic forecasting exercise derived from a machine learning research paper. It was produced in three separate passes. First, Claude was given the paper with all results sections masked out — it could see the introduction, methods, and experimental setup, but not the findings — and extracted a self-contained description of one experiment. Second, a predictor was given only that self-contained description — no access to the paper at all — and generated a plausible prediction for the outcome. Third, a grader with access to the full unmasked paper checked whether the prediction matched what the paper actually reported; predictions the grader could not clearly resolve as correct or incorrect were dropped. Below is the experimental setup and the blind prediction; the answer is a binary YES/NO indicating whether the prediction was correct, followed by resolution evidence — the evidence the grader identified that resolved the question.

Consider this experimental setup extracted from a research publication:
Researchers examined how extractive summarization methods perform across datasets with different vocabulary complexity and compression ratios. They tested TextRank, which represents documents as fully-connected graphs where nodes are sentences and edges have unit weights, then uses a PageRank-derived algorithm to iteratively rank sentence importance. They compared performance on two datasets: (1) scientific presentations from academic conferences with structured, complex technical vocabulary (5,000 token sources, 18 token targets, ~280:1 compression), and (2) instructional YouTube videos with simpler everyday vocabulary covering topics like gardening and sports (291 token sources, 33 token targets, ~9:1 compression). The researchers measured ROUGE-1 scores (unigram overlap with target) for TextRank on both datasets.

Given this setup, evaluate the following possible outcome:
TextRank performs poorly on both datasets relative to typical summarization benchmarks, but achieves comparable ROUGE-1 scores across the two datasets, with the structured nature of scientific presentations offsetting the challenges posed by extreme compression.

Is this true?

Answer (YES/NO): YES